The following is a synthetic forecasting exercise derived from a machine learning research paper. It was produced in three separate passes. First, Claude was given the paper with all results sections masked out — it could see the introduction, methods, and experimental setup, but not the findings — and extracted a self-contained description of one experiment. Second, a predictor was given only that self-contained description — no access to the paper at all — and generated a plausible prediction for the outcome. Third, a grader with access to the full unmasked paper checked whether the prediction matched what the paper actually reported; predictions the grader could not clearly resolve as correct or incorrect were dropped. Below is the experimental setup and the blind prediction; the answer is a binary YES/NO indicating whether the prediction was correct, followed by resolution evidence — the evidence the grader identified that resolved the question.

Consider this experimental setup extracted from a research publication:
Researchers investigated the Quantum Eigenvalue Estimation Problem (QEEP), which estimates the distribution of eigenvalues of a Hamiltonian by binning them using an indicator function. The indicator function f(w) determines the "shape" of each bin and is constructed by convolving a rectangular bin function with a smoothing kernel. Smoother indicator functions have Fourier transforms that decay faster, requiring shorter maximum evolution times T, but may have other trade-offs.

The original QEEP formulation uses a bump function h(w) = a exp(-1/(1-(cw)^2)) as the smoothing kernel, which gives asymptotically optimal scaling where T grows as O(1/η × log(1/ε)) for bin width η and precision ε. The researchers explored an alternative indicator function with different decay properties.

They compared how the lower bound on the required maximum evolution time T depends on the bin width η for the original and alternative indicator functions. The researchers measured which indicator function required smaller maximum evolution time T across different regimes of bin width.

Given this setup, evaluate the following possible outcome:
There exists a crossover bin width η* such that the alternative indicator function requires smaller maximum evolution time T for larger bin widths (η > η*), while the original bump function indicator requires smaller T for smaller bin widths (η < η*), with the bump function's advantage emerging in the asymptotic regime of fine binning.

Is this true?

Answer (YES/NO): YES